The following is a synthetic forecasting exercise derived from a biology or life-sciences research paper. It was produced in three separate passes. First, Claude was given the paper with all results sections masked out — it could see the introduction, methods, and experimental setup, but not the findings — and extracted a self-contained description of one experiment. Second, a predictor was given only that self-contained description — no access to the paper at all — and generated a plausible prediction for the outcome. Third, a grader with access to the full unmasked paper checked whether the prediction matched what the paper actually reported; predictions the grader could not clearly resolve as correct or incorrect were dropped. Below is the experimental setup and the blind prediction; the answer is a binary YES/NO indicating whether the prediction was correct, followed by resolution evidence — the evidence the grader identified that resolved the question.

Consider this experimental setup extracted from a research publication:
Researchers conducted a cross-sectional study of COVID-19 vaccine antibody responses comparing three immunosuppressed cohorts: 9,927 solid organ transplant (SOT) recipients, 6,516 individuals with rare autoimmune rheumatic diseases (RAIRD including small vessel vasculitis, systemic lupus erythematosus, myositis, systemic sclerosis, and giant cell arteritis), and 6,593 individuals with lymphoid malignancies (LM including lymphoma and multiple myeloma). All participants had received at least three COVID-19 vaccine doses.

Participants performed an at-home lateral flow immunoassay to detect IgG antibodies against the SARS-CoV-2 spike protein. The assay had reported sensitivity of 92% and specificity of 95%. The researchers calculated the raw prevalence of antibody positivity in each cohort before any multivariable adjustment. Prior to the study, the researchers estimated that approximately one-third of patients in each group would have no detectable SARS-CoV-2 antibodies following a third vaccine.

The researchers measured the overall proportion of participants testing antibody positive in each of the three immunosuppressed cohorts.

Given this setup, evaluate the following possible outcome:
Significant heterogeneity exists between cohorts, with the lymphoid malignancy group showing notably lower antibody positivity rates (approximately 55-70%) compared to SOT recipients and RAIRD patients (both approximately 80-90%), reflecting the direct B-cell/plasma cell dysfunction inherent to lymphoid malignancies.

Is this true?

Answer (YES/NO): NO